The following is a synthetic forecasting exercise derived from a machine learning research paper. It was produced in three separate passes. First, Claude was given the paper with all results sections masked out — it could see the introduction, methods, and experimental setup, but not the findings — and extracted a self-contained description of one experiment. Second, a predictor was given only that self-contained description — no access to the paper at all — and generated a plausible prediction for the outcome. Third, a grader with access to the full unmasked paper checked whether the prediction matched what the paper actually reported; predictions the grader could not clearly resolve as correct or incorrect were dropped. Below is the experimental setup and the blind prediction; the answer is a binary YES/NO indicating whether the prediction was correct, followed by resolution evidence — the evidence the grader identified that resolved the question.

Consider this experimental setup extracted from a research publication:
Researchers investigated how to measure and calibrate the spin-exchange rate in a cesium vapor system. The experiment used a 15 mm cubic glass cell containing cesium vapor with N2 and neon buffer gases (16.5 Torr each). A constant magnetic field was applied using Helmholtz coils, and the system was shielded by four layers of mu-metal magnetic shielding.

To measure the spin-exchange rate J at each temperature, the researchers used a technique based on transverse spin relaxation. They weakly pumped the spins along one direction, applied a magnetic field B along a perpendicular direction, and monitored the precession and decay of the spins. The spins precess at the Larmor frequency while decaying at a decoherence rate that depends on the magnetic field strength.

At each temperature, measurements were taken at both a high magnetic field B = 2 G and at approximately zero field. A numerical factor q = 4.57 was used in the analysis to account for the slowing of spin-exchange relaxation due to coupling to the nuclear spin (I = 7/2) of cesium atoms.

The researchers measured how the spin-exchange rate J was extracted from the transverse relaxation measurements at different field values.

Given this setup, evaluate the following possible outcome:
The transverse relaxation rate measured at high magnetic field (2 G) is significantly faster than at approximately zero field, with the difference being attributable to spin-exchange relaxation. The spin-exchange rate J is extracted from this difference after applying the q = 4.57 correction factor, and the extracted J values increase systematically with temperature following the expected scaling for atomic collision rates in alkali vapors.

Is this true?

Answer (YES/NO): YES